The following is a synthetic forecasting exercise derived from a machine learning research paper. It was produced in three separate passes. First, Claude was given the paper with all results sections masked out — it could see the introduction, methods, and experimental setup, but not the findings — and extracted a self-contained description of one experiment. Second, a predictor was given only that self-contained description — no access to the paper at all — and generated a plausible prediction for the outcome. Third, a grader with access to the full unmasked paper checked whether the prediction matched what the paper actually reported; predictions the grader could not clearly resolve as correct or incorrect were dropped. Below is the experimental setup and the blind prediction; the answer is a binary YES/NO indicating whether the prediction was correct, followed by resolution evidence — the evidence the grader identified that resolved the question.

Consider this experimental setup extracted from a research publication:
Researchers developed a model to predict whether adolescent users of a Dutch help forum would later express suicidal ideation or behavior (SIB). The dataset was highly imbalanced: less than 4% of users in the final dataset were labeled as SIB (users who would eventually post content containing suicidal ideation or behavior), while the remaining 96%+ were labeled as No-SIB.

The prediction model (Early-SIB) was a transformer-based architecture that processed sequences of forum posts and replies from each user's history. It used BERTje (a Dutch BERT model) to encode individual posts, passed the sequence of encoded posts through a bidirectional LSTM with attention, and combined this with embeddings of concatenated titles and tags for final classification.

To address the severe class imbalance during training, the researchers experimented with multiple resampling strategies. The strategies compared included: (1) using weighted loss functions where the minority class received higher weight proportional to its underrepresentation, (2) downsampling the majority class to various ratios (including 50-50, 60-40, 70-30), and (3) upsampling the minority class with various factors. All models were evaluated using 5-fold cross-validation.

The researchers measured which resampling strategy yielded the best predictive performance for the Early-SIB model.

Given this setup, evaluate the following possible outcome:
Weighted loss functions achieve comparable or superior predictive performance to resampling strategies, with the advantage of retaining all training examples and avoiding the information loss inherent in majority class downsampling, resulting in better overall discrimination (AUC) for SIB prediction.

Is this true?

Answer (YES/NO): NO